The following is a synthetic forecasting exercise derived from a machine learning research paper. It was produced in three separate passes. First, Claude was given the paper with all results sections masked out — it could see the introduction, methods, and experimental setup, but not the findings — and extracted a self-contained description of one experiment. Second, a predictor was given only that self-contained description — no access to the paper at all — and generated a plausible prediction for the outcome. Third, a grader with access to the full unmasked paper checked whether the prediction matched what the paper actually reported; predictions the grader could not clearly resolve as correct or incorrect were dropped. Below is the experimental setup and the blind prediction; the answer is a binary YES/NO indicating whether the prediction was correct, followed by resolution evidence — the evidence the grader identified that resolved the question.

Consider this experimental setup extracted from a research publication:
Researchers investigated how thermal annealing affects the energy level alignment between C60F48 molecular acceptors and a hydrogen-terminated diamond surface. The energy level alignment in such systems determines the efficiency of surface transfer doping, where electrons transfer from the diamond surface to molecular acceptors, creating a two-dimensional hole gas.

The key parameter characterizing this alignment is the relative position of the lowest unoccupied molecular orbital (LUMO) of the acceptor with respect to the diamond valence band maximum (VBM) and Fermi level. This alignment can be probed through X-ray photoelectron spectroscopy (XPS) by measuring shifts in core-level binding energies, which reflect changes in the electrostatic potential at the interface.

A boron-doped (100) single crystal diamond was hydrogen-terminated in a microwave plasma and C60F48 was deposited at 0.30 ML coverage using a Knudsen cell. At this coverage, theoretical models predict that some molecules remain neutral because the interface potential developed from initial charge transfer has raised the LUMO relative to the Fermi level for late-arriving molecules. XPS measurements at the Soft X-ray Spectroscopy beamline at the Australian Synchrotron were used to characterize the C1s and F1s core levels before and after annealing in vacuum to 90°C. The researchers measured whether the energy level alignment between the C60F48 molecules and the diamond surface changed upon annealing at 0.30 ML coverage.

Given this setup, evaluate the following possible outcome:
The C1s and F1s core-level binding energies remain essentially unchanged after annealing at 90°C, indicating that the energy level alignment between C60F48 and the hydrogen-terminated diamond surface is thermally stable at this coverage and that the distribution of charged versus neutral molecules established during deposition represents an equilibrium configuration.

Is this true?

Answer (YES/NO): NO